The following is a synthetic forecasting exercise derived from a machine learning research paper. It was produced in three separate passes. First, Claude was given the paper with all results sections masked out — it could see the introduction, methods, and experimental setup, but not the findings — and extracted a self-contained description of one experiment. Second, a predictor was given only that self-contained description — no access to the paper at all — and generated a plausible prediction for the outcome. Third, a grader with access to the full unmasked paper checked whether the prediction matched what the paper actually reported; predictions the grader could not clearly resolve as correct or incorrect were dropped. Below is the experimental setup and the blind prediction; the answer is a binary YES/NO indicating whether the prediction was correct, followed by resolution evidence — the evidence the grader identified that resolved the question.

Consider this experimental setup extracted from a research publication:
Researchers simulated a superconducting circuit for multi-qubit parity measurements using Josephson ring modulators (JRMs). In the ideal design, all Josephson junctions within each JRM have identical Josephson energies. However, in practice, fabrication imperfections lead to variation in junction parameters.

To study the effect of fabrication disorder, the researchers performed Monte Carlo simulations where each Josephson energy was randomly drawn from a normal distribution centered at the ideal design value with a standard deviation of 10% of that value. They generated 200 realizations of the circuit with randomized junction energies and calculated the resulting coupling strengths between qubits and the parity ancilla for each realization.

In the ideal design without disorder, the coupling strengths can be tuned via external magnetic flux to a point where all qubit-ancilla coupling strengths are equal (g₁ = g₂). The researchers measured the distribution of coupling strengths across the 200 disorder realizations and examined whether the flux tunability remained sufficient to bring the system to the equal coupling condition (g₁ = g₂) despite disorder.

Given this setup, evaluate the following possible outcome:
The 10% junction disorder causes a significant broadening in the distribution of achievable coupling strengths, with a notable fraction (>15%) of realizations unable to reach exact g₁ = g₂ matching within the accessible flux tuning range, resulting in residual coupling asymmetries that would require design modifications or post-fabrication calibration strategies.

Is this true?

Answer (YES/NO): NO